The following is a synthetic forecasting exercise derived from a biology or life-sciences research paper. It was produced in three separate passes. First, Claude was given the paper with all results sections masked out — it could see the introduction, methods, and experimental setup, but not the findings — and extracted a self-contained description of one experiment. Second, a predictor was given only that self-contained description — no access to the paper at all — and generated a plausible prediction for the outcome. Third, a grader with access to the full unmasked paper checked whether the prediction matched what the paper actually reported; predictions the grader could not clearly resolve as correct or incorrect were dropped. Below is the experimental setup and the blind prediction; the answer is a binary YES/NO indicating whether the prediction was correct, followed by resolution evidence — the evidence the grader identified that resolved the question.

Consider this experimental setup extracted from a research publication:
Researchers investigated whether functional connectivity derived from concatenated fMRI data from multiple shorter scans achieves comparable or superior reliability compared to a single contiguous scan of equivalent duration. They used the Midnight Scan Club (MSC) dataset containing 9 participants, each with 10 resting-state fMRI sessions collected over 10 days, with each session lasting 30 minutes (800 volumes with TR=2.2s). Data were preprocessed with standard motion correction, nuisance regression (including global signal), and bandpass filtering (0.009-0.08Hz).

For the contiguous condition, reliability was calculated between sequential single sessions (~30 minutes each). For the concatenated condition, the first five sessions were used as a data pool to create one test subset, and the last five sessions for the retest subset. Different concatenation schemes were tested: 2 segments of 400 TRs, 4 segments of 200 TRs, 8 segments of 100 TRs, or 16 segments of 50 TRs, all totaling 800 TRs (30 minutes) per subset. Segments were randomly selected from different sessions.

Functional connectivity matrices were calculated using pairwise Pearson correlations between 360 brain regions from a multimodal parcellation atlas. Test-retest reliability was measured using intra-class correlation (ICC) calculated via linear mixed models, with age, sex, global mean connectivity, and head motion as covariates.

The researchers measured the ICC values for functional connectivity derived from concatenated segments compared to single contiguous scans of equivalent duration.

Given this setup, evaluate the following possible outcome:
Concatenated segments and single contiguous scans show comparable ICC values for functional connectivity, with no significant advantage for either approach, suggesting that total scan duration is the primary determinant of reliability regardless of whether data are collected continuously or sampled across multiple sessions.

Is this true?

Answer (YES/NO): NO